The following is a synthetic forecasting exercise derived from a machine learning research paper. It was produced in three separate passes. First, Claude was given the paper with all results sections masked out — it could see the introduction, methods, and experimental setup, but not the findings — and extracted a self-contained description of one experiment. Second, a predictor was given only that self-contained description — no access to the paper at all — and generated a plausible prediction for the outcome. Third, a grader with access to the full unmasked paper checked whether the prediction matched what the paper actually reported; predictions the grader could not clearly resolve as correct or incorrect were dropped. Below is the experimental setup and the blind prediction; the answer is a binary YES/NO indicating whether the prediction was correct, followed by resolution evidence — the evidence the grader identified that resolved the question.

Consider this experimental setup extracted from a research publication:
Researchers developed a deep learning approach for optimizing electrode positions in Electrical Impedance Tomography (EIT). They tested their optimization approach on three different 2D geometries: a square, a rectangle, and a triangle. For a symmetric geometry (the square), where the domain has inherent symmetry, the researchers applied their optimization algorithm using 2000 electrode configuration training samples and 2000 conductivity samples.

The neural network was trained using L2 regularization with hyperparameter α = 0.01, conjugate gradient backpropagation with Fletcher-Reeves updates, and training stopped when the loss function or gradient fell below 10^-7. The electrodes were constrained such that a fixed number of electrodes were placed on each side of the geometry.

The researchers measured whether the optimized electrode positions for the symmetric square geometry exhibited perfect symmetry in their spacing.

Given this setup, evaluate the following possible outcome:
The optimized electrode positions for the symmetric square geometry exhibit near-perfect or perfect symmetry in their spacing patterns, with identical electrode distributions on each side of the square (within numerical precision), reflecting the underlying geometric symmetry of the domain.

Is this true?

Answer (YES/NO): NO